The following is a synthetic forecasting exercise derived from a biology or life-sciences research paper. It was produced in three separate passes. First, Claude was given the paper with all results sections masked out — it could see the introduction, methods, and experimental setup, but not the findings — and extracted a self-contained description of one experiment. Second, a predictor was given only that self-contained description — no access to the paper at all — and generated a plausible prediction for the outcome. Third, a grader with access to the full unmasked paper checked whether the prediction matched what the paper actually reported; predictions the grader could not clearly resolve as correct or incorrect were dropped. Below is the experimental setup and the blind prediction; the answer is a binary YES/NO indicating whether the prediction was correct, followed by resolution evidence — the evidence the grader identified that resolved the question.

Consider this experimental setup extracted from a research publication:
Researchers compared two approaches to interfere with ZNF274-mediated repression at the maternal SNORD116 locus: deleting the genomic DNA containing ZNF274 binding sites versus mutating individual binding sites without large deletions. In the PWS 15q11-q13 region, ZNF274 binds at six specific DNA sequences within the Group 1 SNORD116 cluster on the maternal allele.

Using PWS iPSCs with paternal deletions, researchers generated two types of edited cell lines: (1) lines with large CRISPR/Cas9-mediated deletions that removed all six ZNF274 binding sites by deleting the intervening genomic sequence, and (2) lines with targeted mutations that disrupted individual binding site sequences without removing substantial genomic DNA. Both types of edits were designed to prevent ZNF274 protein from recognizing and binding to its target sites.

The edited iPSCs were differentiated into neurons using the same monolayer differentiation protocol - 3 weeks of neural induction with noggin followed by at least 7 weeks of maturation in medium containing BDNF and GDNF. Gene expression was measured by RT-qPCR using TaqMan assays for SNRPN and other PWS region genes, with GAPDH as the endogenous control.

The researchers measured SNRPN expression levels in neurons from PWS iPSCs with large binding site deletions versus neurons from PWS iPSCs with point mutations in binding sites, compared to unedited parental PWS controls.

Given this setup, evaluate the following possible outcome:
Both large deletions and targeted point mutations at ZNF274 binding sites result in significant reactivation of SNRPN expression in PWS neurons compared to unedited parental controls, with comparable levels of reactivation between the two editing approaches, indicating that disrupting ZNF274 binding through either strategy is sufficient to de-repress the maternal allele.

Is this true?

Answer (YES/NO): YES